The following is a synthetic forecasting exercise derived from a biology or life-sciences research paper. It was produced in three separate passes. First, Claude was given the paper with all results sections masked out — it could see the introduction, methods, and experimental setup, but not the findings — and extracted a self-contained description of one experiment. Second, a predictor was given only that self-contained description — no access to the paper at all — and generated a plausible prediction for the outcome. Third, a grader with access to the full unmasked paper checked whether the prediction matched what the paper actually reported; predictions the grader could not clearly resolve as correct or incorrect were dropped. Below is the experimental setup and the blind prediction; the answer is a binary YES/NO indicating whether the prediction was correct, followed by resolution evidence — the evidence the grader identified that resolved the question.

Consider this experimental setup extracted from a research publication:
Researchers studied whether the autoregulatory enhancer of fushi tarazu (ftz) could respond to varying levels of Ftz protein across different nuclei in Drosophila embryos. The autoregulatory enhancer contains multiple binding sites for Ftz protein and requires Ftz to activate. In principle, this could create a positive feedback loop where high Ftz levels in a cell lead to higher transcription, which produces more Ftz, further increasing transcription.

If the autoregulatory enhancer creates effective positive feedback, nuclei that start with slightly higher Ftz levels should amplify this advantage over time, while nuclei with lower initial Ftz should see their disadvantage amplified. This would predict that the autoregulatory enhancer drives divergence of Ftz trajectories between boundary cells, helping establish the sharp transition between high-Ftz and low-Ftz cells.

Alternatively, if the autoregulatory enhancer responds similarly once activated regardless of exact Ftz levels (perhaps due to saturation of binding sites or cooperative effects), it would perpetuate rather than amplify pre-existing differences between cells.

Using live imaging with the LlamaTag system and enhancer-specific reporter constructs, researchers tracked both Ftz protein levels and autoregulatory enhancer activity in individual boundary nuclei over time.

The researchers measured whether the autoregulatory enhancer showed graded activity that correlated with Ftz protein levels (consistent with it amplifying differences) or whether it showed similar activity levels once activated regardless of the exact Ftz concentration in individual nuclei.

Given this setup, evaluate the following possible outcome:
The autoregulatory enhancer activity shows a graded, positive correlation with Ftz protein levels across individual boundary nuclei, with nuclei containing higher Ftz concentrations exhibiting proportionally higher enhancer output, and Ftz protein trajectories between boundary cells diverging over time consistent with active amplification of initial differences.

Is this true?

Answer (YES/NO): NO